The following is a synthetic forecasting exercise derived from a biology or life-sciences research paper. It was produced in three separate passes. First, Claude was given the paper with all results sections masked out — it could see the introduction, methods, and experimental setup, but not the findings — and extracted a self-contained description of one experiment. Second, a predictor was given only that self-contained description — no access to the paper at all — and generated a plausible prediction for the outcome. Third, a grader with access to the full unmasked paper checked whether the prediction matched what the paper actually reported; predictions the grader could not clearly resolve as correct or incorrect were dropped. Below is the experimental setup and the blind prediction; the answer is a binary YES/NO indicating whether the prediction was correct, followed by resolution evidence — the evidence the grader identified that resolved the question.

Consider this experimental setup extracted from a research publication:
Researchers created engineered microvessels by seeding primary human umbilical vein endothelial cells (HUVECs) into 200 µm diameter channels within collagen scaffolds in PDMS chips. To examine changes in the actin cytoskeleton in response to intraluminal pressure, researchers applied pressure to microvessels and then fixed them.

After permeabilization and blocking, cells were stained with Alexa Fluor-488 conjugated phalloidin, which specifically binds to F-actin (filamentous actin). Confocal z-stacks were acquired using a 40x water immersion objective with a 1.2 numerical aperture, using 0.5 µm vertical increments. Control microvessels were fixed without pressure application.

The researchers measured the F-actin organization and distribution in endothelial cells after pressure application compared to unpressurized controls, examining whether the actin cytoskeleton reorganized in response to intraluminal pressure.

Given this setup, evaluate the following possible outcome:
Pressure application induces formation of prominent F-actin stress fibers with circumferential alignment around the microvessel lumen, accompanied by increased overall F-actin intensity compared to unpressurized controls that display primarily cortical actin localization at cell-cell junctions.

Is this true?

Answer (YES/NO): NO